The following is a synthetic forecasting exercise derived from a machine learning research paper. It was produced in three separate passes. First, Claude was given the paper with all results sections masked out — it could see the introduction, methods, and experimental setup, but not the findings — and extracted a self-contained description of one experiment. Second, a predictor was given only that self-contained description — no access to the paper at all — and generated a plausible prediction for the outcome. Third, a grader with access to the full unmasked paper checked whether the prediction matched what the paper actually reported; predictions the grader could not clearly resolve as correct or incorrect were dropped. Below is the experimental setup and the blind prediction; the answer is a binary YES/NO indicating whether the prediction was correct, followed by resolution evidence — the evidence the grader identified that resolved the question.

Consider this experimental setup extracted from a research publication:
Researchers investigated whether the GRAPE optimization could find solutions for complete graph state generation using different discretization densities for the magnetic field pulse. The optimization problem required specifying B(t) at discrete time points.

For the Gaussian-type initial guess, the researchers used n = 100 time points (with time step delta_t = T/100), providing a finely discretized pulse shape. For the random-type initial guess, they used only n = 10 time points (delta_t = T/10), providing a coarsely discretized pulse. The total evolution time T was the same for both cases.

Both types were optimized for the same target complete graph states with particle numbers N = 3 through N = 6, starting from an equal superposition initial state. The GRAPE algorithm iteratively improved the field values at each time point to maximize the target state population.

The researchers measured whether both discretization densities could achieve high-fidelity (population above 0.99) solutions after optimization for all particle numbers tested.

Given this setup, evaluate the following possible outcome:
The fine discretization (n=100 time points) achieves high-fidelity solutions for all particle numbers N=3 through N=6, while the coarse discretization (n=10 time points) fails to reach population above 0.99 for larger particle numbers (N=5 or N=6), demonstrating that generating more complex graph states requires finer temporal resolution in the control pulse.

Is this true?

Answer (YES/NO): NO